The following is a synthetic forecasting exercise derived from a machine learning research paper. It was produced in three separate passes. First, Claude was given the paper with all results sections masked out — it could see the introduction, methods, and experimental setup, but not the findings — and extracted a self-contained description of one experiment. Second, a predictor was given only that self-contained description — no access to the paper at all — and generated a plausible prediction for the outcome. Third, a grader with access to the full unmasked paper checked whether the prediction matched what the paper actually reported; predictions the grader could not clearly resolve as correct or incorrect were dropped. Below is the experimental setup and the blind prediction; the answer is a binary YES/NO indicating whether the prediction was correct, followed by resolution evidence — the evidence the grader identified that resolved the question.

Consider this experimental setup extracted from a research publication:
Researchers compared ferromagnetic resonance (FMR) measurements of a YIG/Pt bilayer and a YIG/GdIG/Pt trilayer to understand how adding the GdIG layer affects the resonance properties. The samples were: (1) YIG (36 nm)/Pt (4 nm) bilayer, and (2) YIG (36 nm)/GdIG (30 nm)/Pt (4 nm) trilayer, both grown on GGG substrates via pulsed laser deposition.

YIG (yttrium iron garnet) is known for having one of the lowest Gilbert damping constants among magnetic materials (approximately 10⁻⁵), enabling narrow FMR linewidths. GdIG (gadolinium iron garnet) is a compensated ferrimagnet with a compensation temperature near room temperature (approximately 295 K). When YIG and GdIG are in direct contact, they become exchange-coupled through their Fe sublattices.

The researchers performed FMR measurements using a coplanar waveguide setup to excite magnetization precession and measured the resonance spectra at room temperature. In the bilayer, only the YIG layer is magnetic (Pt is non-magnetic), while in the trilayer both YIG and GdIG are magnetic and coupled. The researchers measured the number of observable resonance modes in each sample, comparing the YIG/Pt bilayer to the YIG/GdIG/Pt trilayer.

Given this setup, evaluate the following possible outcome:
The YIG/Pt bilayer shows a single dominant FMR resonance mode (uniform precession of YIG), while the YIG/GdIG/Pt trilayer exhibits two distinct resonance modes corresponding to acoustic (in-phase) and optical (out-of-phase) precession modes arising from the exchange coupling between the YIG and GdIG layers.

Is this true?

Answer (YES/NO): NO